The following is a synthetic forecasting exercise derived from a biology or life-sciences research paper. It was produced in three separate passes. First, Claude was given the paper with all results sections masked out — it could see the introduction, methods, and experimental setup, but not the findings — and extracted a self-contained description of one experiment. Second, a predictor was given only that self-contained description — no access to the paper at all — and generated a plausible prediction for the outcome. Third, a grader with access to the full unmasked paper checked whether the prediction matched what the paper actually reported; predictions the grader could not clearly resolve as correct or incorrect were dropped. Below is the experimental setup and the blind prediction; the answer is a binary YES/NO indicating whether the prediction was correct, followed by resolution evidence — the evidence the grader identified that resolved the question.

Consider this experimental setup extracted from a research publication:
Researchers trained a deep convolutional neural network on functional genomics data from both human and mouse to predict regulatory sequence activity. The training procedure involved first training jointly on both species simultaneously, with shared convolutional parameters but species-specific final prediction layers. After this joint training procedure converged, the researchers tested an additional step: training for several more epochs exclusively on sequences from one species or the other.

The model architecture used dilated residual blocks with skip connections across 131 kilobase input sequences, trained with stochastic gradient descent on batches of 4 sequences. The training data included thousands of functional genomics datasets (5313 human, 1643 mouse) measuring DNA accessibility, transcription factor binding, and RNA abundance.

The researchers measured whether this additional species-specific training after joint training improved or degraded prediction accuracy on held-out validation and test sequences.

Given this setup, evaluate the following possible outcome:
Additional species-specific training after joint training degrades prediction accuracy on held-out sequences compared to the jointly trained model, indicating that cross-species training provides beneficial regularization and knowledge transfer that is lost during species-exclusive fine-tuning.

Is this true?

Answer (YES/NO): NO